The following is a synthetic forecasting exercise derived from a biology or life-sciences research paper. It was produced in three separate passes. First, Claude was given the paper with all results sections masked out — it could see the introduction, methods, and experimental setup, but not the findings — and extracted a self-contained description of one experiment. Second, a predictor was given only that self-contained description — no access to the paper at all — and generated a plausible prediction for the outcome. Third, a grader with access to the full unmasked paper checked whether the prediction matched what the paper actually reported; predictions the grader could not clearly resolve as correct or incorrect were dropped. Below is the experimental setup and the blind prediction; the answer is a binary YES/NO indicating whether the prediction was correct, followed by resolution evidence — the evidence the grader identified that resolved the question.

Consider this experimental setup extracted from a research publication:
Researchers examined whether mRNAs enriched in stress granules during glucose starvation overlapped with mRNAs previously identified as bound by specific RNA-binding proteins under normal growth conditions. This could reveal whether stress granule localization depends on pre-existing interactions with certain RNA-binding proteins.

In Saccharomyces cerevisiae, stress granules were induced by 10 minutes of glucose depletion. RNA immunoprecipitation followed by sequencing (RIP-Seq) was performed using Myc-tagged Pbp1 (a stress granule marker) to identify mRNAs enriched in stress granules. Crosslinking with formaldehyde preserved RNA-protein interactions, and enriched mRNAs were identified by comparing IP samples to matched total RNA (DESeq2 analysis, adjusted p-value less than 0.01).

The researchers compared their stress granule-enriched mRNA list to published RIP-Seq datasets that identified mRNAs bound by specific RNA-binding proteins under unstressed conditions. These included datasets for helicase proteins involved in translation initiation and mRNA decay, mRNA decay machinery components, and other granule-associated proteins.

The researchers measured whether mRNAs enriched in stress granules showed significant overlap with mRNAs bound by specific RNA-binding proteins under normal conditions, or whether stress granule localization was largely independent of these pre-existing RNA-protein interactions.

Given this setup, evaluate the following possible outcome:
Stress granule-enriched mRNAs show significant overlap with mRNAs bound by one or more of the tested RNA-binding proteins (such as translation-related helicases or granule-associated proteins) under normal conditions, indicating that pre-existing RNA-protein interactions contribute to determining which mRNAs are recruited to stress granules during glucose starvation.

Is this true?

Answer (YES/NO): YES